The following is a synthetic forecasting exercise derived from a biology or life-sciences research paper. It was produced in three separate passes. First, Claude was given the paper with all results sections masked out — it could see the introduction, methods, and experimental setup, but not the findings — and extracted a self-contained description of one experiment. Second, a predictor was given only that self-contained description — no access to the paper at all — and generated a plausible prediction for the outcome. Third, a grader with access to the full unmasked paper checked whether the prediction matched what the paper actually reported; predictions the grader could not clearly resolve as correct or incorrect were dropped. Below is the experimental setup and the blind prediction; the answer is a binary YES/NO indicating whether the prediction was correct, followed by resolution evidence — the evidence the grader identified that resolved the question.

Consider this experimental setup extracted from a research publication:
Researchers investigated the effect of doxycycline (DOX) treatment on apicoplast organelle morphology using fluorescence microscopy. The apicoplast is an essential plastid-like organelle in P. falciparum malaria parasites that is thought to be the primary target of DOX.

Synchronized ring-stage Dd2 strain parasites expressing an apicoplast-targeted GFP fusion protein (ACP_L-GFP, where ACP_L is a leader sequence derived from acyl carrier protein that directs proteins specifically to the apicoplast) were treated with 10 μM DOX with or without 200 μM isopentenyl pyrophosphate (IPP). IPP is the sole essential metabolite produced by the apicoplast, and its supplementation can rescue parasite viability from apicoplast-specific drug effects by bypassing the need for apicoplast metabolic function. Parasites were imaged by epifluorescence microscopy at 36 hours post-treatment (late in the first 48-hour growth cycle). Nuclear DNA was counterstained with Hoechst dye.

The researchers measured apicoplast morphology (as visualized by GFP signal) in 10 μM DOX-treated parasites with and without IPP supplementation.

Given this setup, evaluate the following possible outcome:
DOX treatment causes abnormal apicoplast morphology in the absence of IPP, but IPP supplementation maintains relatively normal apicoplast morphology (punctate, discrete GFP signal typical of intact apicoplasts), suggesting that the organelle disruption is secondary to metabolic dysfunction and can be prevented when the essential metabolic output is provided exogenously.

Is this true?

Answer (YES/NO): NO